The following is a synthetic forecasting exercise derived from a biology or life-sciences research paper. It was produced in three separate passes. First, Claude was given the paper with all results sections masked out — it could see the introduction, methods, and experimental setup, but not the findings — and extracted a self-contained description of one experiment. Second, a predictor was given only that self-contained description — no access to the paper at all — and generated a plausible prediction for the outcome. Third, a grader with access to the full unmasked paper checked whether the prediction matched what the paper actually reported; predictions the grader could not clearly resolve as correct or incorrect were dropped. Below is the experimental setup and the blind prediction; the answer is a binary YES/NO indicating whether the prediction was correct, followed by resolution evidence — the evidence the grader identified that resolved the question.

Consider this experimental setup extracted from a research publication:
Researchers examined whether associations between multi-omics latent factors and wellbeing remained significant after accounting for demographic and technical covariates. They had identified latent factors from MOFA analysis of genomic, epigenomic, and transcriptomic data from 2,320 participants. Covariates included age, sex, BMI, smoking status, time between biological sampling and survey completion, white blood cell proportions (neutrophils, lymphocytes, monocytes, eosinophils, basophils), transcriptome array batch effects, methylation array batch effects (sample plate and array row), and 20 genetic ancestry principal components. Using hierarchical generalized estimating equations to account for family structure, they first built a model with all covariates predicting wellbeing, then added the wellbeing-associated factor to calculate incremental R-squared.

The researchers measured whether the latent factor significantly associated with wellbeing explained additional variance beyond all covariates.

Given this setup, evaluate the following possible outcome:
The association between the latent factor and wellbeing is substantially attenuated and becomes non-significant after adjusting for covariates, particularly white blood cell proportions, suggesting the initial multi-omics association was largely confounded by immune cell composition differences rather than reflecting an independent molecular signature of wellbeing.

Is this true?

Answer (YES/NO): NO